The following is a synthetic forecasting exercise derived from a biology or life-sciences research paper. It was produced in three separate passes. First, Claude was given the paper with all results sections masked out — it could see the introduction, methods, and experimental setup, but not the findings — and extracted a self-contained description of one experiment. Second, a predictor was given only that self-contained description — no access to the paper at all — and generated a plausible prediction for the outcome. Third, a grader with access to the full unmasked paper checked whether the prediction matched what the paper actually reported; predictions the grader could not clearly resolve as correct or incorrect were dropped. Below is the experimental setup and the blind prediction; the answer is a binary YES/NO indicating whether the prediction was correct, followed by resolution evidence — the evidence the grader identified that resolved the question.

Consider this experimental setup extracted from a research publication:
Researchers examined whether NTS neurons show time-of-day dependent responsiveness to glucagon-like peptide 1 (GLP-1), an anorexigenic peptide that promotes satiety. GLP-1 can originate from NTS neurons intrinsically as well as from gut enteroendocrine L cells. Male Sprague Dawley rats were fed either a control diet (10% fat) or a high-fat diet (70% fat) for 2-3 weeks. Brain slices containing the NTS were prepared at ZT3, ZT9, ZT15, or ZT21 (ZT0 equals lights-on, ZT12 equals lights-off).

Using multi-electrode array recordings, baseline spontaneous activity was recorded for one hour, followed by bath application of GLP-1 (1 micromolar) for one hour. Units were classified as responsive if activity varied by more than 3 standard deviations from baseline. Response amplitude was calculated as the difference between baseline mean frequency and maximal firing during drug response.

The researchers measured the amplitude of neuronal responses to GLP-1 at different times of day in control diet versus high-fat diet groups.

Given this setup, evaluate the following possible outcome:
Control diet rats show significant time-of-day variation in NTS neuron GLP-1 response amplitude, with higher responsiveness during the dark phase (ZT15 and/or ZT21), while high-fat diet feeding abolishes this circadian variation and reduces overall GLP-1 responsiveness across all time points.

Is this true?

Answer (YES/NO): NO